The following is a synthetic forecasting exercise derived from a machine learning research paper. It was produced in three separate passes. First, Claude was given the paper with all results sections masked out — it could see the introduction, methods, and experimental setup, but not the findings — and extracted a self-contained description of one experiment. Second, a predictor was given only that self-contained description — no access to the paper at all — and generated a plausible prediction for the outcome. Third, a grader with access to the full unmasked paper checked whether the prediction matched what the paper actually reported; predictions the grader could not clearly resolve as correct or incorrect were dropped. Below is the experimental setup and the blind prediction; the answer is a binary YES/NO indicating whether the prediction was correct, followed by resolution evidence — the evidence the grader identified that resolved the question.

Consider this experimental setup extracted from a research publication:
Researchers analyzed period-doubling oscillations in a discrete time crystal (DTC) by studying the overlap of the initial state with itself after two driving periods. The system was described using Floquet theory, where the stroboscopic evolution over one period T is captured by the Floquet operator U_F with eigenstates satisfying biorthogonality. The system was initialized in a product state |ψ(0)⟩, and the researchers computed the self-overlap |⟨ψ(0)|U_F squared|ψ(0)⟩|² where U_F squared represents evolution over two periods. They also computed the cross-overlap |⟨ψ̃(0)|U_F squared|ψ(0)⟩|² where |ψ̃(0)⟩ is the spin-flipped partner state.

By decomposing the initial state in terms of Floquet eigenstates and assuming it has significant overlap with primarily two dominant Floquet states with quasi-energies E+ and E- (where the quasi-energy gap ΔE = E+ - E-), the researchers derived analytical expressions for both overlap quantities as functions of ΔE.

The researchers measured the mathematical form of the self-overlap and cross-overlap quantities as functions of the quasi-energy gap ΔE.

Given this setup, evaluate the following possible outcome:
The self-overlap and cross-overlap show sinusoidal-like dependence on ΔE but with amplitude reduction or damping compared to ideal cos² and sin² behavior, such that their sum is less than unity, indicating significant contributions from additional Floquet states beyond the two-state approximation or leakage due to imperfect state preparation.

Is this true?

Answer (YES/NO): NO